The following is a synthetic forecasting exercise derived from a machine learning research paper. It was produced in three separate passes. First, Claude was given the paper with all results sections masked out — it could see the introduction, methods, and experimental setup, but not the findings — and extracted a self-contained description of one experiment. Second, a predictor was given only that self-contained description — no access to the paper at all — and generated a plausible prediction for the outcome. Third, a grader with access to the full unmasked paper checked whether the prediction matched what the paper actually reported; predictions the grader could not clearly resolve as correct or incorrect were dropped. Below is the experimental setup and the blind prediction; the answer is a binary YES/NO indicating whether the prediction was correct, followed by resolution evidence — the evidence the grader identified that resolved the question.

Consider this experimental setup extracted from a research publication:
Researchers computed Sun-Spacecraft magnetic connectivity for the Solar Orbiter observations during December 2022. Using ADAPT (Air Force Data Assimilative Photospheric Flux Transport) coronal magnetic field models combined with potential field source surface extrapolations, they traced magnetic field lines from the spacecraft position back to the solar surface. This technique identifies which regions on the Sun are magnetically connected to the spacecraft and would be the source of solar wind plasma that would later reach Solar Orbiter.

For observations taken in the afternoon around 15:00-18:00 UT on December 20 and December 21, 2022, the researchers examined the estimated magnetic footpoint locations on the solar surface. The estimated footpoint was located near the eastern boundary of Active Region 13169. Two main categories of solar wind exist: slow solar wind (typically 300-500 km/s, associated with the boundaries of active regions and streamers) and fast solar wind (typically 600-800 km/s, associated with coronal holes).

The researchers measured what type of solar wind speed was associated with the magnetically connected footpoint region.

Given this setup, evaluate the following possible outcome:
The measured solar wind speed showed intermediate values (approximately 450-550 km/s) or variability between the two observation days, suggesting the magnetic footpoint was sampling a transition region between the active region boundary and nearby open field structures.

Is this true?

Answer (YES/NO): NO